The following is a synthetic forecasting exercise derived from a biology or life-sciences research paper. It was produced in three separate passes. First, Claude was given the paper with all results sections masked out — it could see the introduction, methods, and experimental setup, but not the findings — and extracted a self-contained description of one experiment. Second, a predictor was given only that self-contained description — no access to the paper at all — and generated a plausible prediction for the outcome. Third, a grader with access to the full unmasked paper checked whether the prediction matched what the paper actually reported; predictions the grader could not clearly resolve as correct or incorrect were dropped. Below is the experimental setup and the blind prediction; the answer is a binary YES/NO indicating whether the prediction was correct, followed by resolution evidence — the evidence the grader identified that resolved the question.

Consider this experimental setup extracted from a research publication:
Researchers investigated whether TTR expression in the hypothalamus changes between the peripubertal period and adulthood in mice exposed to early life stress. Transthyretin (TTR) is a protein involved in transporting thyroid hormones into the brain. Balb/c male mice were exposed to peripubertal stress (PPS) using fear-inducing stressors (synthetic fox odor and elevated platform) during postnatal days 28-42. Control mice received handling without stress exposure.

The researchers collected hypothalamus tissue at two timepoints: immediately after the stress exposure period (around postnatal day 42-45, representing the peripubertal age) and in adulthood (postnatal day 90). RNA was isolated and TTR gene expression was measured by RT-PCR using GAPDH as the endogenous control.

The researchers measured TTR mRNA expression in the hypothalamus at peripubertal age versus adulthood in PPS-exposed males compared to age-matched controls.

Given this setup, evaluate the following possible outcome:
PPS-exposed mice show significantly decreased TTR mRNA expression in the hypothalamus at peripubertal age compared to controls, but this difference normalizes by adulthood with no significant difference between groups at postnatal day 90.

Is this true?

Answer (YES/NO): NO